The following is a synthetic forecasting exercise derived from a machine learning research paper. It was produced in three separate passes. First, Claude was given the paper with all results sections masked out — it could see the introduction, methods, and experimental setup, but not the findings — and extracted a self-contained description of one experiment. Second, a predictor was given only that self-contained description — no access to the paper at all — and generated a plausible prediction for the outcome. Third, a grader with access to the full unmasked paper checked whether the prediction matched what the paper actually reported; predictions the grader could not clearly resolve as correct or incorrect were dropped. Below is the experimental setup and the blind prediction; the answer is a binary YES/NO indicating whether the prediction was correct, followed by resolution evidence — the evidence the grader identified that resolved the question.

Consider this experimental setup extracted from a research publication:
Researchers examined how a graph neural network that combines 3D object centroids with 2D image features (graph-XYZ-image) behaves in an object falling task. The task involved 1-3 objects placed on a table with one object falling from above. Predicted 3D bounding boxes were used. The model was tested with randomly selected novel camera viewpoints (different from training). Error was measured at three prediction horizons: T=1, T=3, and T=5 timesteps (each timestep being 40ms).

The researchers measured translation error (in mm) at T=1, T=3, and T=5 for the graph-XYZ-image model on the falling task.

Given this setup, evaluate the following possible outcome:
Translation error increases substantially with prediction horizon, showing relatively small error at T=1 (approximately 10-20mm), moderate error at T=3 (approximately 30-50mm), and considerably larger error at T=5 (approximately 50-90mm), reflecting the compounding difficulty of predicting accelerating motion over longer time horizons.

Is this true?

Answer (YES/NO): NO